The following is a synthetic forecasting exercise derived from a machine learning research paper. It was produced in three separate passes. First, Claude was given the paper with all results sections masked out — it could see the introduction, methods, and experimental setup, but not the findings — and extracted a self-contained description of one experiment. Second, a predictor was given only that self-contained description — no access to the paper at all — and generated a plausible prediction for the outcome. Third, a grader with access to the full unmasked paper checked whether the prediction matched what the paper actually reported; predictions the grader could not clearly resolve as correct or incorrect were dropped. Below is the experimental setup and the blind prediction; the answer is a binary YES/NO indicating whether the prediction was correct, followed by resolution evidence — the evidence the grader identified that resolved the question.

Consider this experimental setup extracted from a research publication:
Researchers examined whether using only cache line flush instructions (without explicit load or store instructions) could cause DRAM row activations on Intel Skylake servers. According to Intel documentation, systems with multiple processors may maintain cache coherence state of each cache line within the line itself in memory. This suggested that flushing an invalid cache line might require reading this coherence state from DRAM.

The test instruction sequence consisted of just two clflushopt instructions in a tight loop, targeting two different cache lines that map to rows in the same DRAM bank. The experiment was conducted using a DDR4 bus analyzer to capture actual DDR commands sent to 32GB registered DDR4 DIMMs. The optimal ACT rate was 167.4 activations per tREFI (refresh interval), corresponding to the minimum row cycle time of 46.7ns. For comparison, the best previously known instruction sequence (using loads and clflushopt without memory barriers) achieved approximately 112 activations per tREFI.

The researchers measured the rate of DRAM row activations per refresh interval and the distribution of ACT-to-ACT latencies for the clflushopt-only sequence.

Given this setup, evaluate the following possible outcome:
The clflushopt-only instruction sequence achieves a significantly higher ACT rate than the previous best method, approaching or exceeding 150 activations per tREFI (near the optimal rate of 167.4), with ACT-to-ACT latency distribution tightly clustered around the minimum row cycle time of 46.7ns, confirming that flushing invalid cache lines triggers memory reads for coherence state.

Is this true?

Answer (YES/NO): YES